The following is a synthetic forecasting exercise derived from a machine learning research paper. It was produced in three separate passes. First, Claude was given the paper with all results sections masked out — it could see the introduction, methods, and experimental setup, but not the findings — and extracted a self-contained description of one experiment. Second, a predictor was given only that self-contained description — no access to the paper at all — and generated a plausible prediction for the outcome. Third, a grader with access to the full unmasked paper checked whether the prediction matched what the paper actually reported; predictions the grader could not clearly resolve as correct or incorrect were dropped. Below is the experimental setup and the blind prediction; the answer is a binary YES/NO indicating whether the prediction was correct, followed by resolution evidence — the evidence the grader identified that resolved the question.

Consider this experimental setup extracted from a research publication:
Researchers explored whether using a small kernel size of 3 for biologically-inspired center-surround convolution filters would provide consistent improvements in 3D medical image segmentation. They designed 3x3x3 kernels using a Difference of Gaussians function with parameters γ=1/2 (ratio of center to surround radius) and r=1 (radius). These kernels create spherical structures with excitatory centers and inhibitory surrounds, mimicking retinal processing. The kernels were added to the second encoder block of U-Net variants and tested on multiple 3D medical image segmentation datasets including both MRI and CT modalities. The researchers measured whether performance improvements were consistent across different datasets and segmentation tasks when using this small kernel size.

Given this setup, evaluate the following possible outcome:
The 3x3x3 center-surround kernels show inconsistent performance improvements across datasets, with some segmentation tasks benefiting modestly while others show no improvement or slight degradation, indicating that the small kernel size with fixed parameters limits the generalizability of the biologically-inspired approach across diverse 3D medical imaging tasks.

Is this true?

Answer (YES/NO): YES